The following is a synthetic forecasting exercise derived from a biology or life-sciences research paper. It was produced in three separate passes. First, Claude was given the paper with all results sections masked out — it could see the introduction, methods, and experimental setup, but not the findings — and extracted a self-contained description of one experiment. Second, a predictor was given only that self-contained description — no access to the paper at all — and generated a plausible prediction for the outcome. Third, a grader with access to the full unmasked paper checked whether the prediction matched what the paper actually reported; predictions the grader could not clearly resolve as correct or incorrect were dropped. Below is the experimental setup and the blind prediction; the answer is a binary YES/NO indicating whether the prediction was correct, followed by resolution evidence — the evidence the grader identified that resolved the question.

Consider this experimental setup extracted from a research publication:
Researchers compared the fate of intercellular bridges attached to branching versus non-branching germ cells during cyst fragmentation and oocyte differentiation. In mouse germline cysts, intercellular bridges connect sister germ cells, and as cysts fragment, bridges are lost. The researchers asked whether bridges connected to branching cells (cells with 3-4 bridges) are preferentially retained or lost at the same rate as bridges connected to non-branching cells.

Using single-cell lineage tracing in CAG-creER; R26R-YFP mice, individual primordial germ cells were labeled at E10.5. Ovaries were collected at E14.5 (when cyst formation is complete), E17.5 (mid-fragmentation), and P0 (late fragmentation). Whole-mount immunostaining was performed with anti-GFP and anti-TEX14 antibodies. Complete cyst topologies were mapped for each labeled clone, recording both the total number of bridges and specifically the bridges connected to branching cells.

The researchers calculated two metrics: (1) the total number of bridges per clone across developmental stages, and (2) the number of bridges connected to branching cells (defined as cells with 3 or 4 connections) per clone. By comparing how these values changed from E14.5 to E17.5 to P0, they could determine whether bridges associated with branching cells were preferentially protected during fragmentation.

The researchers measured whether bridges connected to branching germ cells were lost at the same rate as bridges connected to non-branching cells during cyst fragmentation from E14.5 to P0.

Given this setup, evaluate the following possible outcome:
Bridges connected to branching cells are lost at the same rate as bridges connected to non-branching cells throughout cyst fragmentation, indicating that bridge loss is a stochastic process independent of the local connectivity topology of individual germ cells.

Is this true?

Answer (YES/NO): NO